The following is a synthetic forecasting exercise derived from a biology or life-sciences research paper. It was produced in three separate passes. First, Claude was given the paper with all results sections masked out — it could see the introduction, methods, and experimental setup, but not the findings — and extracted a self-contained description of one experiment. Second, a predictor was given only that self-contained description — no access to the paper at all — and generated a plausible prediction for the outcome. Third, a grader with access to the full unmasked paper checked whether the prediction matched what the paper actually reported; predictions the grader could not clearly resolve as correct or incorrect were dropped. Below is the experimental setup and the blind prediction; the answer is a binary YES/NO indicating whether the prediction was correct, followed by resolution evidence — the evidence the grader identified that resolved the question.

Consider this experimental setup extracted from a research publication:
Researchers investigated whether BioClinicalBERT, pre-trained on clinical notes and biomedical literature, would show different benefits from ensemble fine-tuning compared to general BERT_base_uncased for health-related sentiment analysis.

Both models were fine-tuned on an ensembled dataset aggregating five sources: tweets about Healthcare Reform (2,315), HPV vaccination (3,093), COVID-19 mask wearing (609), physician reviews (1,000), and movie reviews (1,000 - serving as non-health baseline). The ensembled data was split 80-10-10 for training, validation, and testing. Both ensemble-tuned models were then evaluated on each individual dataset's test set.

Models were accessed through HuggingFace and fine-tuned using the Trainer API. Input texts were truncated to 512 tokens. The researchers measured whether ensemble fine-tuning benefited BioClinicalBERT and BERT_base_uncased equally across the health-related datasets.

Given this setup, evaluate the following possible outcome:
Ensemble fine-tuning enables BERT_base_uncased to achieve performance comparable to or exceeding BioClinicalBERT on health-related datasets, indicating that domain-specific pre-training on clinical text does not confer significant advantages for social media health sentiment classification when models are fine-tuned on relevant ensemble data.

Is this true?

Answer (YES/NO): YES